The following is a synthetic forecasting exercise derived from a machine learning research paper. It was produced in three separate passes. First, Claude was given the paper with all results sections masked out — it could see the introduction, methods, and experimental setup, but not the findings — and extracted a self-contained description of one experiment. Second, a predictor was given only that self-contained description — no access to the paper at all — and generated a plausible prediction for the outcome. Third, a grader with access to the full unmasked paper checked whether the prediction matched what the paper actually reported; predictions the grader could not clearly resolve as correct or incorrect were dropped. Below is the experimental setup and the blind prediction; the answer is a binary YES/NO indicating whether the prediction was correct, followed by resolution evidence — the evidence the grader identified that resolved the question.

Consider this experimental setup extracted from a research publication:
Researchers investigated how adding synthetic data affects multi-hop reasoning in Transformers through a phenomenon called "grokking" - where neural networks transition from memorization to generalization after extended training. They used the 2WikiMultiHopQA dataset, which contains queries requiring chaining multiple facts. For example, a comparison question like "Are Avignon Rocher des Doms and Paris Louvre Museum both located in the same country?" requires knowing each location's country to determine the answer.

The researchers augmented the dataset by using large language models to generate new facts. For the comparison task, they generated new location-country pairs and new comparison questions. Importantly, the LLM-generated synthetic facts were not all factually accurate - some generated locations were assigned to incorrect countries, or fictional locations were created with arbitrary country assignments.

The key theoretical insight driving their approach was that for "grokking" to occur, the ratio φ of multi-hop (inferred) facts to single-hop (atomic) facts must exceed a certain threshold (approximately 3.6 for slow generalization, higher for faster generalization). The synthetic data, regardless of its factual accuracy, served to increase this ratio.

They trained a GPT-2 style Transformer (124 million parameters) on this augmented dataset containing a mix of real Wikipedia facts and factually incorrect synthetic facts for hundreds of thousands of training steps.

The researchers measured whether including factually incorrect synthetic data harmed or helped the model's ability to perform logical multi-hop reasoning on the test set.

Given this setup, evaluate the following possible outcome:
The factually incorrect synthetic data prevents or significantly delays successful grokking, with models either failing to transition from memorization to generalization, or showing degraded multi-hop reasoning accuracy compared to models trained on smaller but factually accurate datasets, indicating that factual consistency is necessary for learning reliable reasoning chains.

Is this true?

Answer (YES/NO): NO